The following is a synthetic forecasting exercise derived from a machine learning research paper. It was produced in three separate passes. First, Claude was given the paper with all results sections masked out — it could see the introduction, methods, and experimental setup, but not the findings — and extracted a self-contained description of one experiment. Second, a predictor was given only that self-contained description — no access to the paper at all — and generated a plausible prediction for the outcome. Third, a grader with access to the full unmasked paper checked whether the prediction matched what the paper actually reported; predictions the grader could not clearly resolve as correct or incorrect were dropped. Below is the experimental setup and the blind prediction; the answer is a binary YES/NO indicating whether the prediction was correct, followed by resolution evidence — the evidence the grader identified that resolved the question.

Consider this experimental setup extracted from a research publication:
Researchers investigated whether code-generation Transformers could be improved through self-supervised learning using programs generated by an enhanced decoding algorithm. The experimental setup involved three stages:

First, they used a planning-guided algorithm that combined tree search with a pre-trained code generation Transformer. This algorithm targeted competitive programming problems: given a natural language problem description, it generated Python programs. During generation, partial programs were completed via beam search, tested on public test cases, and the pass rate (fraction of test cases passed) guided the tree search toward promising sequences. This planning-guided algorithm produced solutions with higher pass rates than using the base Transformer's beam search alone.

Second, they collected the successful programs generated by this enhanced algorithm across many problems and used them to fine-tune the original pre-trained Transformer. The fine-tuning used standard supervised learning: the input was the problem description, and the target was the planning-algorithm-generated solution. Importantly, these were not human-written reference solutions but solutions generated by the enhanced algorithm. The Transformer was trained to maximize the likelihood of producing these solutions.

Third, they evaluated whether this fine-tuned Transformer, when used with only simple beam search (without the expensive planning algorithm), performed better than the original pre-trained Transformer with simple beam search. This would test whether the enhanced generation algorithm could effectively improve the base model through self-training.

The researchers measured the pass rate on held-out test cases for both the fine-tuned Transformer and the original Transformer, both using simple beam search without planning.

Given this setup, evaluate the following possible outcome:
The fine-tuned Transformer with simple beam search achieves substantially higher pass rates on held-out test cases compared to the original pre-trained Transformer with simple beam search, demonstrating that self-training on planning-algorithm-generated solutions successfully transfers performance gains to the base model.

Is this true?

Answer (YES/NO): NO